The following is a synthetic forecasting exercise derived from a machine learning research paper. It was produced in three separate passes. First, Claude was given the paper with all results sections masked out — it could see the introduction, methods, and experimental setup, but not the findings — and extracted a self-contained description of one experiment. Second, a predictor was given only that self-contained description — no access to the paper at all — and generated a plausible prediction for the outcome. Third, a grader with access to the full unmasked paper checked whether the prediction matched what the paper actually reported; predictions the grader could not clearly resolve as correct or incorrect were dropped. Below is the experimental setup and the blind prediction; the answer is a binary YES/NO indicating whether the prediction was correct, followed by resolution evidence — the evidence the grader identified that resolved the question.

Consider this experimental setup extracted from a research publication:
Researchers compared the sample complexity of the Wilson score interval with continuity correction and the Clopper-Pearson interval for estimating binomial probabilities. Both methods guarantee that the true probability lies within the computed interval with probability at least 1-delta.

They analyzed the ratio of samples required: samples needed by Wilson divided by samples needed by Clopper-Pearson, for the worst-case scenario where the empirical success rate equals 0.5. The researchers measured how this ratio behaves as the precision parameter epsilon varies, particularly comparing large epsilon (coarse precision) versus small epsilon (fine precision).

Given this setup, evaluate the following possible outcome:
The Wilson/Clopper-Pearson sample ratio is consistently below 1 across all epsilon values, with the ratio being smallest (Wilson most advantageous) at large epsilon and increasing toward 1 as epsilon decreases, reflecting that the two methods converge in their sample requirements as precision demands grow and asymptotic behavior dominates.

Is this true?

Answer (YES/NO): YES